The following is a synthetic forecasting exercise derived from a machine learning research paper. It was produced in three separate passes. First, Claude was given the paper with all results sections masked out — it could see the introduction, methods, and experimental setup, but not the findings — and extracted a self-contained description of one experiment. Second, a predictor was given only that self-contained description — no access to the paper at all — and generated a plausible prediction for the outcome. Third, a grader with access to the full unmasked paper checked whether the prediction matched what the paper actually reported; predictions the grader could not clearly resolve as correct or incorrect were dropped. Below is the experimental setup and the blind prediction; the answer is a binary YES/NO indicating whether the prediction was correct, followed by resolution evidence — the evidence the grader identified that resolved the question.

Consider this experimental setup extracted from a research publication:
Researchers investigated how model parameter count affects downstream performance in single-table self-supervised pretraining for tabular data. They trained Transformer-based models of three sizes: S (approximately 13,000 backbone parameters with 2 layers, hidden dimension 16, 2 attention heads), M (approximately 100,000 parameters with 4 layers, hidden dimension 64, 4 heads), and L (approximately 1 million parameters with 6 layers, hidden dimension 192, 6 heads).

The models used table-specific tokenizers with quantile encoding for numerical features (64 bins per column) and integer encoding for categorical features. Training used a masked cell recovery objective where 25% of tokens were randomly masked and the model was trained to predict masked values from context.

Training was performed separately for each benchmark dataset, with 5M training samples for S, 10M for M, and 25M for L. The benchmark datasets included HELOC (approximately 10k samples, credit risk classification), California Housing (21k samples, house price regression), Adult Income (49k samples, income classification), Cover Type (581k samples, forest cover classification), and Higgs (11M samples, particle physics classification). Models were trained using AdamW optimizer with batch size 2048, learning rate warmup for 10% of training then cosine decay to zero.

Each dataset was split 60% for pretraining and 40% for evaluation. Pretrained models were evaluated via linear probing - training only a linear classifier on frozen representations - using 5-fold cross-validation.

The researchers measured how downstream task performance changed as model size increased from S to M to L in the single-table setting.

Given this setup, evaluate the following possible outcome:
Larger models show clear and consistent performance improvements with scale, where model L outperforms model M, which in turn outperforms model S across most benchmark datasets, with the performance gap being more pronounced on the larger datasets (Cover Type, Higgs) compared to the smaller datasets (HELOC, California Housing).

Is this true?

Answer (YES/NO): NO